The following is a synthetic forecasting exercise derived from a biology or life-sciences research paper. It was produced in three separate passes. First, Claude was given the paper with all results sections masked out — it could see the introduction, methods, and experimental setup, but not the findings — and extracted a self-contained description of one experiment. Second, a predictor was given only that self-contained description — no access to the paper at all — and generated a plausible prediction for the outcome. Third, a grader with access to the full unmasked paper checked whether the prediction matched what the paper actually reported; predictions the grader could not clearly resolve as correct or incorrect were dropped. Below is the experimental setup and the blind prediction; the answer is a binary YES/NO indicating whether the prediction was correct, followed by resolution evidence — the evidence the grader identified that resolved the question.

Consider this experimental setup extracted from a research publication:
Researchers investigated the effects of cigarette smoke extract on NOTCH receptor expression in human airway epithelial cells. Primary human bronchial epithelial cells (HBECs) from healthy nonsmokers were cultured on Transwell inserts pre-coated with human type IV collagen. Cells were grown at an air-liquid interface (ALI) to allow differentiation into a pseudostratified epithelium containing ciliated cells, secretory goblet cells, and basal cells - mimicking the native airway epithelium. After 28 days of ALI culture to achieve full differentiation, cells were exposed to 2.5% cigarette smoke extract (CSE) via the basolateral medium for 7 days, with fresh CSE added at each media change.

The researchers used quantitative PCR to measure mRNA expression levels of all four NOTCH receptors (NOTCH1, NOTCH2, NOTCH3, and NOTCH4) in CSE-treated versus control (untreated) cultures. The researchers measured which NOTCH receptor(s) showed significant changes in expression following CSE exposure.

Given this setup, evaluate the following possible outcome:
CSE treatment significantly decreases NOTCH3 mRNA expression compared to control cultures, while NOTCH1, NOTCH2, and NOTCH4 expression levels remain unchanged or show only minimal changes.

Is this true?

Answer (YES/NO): NO